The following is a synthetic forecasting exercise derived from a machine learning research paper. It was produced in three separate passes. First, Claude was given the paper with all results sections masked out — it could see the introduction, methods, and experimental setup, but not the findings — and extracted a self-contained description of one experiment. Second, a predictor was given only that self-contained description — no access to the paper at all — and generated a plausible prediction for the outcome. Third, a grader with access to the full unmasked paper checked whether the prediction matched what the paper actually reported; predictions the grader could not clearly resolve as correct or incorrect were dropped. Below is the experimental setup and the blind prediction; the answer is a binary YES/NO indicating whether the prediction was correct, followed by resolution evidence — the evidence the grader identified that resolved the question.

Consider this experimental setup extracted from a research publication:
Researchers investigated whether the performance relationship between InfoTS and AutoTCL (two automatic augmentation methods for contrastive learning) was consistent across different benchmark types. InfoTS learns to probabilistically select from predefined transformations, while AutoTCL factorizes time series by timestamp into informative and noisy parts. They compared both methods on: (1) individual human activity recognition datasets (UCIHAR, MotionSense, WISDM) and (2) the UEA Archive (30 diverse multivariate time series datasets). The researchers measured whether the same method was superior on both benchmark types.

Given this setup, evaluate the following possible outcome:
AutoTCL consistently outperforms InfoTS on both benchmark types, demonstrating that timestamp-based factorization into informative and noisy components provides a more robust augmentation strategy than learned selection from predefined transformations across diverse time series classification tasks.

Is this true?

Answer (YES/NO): NO